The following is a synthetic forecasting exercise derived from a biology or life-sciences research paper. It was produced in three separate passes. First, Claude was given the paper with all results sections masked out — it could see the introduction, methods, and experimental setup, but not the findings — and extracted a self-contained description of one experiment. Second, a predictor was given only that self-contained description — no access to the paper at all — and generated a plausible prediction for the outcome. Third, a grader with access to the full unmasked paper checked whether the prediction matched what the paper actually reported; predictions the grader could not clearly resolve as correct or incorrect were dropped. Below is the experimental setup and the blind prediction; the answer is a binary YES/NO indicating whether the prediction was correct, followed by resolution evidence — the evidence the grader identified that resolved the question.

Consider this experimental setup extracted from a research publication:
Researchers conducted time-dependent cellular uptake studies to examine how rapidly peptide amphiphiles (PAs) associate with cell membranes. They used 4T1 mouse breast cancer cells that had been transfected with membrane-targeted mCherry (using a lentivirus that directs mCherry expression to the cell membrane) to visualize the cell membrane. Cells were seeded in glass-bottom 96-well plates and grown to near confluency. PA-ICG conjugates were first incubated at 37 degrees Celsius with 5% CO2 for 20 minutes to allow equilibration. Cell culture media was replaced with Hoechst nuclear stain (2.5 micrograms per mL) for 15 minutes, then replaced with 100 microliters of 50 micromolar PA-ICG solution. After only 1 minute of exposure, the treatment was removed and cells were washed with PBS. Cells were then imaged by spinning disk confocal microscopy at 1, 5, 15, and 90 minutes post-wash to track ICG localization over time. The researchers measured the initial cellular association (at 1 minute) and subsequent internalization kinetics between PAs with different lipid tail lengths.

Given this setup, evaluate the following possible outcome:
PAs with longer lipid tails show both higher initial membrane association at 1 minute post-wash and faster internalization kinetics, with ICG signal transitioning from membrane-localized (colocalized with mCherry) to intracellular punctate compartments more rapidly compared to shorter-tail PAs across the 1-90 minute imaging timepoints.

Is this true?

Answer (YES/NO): NO